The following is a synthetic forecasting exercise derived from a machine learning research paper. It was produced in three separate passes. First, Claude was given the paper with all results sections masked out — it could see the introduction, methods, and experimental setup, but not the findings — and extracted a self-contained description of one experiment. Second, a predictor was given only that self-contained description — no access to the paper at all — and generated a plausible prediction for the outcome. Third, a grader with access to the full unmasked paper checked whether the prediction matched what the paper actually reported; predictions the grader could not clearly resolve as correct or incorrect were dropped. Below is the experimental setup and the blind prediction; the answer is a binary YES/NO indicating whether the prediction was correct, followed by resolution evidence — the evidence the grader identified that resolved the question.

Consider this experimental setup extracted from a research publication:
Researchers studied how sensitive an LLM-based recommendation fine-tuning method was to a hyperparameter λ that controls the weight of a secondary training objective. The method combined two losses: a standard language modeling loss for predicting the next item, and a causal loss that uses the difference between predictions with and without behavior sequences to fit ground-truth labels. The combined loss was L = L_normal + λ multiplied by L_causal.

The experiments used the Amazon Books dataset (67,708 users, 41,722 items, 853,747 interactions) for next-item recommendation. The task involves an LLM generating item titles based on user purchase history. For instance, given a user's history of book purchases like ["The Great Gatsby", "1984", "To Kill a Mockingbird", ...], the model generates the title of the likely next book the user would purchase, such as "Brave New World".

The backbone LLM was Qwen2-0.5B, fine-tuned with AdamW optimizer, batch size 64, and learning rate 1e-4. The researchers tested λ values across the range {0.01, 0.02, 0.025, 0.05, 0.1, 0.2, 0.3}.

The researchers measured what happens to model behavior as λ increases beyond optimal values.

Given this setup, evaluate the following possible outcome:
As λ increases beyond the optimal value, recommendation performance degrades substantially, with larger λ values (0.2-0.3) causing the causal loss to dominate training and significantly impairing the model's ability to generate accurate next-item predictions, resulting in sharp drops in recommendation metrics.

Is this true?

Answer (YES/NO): NO